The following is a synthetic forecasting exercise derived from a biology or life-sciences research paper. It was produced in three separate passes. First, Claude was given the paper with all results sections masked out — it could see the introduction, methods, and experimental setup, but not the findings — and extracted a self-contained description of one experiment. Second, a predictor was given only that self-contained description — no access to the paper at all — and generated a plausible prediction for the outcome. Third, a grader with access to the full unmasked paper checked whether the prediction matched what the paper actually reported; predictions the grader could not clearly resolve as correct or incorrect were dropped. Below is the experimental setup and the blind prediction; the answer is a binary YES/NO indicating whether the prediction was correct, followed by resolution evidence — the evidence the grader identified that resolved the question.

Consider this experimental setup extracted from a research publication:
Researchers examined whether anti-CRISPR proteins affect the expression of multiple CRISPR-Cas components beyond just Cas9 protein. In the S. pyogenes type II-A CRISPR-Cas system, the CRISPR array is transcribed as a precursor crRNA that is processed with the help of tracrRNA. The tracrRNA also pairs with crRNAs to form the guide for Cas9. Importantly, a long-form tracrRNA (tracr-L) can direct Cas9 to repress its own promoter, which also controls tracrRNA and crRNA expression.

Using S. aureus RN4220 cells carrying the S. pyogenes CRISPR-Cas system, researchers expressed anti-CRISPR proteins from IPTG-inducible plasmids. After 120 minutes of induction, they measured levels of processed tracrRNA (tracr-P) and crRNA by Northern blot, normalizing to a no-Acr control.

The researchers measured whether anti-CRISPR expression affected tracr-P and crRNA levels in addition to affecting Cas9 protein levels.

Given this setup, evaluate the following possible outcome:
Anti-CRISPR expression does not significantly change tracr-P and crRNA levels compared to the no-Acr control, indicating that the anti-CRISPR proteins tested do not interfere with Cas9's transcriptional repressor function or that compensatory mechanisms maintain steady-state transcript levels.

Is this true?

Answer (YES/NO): NO